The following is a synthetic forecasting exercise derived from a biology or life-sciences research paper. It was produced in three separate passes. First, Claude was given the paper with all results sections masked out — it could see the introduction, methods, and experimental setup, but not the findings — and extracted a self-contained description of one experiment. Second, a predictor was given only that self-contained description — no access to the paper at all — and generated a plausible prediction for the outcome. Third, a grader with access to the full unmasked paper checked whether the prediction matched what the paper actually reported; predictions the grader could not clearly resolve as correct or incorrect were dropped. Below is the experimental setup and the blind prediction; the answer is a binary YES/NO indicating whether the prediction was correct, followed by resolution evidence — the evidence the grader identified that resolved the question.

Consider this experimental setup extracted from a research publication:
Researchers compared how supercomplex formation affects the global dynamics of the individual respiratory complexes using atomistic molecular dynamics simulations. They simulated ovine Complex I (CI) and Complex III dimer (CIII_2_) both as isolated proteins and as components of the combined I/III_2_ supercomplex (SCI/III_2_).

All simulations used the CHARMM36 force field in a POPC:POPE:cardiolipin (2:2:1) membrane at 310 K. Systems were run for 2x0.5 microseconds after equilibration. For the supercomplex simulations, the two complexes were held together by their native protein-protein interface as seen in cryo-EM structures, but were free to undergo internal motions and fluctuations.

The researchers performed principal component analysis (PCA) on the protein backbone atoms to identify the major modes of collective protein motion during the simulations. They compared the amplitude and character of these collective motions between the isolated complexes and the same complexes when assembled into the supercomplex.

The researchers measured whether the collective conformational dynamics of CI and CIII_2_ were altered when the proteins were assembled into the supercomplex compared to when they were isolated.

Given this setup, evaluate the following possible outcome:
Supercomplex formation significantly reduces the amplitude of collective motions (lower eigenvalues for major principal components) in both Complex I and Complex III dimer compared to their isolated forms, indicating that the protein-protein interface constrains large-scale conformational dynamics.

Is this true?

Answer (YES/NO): NO